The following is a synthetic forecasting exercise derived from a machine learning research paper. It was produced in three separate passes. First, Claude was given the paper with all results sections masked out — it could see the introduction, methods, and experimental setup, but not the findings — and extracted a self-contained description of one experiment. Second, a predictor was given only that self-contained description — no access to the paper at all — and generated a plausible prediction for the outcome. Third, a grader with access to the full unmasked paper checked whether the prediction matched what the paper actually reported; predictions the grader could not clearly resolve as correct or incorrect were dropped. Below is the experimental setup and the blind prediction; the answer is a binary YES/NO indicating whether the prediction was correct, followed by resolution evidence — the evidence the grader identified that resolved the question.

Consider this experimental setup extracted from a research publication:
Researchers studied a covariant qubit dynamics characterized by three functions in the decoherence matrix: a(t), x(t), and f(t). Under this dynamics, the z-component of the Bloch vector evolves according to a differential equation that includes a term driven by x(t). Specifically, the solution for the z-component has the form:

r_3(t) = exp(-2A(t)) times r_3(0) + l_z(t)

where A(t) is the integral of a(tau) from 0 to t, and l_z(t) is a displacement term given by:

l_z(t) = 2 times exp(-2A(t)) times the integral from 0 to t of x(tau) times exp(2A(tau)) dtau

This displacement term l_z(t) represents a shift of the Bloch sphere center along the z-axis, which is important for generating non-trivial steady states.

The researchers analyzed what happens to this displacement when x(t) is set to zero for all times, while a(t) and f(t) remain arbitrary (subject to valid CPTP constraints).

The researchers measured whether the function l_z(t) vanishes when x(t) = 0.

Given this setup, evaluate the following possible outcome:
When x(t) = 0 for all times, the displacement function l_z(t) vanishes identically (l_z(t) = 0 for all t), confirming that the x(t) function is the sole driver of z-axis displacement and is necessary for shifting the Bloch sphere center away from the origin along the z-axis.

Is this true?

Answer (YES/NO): YES